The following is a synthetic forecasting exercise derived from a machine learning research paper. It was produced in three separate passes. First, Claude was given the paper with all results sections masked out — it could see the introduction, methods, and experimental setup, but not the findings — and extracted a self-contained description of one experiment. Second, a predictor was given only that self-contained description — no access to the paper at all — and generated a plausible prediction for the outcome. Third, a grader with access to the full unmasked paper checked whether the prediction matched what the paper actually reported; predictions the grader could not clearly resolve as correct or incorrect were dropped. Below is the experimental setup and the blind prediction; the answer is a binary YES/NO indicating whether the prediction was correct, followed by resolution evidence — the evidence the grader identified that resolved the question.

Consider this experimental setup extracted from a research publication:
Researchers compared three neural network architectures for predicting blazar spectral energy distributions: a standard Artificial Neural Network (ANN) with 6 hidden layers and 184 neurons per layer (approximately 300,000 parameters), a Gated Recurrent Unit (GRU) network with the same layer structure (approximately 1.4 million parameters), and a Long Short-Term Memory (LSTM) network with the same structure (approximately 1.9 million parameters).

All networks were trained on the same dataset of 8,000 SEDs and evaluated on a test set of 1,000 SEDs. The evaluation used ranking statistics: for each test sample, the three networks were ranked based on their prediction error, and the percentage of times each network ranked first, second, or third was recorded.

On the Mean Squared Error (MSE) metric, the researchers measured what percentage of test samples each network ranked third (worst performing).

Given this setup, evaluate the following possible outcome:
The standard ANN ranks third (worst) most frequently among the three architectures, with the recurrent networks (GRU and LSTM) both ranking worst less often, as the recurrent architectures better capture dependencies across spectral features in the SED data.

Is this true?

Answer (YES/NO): YES